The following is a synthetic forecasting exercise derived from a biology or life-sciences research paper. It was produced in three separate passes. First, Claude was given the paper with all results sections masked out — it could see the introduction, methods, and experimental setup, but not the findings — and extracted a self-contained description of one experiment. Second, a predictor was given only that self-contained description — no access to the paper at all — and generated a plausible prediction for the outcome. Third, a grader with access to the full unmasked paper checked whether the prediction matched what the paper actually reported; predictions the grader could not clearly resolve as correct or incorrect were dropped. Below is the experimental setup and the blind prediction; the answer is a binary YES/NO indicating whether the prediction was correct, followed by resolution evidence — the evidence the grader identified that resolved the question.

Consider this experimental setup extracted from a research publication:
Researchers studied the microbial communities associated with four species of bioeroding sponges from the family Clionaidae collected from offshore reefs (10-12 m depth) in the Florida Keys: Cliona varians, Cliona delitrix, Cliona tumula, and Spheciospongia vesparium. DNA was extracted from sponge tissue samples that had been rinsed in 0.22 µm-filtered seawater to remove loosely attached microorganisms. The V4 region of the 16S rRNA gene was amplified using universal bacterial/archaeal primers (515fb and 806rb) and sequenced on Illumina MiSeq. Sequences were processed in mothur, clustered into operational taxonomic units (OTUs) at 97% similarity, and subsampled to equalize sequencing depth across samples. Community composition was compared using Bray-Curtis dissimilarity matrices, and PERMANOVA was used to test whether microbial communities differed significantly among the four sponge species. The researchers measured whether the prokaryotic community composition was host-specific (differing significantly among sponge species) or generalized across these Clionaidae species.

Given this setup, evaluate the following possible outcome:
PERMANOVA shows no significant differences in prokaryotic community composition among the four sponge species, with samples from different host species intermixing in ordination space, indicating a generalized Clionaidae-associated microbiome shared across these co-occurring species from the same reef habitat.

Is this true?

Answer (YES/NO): NO